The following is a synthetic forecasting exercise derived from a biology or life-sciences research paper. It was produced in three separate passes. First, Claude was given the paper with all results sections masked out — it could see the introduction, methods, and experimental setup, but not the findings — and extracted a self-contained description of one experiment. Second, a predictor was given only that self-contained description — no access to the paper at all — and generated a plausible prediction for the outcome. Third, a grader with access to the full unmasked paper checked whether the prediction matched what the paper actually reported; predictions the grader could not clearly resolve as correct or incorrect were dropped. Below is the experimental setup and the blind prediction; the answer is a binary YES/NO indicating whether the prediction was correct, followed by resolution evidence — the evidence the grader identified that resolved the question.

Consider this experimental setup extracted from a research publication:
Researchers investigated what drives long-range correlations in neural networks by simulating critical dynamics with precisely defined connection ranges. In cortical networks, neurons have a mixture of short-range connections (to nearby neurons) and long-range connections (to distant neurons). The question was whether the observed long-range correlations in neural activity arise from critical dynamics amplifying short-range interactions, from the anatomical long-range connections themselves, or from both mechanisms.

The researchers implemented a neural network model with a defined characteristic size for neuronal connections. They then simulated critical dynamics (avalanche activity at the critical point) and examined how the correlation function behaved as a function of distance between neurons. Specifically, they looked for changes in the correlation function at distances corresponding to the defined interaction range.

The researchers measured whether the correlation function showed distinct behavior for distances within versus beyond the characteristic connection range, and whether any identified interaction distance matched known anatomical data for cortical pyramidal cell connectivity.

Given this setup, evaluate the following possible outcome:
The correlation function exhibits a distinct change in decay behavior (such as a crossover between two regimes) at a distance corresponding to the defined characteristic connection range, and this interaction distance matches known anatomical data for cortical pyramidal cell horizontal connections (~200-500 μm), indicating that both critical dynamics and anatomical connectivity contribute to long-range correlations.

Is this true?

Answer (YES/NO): YES